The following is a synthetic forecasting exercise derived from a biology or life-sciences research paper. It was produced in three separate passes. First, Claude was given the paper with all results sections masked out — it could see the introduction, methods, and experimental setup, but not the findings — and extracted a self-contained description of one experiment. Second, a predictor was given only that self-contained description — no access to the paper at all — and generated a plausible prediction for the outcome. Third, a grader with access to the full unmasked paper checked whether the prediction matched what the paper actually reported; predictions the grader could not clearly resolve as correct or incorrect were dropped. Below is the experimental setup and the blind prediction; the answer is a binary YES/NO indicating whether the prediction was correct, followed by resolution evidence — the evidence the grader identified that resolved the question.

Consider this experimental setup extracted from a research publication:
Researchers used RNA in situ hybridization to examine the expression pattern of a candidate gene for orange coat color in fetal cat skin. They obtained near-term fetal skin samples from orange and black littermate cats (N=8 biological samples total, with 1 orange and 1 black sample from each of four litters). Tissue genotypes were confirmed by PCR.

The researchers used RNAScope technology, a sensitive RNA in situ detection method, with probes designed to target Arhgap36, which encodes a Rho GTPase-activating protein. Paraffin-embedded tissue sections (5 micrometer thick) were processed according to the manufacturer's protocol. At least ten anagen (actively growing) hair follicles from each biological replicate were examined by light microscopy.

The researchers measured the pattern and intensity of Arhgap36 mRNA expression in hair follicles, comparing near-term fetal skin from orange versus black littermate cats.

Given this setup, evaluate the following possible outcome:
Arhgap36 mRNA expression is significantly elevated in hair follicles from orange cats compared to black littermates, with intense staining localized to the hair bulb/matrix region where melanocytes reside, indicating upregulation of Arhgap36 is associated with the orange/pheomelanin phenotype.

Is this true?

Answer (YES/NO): YES